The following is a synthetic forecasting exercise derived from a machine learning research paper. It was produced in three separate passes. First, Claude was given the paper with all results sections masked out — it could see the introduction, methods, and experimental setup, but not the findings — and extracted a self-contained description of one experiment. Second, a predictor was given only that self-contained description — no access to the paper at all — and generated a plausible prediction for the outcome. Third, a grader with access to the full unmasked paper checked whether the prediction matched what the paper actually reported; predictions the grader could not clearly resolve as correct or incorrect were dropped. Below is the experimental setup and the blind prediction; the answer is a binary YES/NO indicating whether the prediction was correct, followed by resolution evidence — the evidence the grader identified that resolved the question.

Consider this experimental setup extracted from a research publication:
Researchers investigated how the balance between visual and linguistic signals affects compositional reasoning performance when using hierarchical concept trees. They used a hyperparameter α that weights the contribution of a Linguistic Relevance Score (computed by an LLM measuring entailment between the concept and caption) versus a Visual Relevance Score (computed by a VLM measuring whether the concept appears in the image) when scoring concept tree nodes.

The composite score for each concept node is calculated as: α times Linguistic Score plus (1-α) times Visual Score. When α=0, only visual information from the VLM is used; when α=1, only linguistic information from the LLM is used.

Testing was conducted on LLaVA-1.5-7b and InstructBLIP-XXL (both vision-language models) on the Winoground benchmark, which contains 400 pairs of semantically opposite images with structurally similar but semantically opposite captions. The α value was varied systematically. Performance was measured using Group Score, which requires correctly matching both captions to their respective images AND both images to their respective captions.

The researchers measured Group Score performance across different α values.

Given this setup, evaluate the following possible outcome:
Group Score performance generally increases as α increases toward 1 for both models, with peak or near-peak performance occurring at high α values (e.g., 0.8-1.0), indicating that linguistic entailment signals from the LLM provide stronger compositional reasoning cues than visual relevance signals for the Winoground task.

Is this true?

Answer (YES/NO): NO